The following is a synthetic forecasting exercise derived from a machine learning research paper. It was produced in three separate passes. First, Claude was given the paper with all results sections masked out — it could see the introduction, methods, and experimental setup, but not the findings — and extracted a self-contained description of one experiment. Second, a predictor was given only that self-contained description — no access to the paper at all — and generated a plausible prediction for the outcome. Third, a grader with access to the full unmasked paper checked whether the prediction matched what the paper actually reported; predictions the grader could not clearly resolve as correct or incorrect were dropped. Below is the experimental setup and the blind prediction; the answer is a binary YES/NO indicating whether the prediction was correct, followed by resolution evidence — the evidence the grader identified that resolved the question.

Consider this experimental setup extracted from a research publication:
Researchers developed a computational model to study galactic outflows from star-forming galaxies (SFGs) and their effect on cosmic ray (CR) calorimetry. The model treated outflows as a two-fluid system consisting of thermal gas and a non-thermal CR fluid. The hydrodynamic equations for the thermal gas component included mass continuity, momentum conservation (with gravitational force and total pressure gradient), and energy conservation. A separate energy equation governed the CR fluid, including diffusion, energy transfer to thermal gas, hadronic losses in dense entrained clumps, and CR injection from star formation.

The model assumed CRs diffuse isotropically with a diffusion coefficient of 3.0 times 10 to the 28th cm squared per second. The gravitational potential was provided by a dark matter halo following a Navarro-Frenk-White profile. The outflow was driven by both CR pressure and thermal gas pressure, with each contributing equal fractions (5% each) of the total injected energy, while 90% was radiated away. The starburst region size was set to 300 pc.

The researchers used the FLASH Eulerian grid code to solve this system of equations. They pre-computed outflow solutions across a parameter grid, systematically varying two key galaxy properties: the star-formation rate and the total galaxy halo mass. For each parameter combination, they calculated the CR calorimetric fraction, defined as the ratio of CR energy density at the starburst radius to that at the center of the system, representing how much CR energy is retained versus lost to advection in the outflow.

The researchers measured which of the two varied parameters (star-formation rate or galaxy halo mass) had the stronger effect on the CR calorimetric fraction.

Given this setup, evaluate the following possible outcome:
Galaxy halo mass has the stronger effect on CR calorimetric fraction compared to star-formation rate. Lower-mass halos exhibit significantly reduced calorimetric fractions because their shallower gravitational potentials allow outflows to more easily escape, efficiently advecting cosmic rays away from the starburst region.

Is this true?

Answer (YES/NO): YES